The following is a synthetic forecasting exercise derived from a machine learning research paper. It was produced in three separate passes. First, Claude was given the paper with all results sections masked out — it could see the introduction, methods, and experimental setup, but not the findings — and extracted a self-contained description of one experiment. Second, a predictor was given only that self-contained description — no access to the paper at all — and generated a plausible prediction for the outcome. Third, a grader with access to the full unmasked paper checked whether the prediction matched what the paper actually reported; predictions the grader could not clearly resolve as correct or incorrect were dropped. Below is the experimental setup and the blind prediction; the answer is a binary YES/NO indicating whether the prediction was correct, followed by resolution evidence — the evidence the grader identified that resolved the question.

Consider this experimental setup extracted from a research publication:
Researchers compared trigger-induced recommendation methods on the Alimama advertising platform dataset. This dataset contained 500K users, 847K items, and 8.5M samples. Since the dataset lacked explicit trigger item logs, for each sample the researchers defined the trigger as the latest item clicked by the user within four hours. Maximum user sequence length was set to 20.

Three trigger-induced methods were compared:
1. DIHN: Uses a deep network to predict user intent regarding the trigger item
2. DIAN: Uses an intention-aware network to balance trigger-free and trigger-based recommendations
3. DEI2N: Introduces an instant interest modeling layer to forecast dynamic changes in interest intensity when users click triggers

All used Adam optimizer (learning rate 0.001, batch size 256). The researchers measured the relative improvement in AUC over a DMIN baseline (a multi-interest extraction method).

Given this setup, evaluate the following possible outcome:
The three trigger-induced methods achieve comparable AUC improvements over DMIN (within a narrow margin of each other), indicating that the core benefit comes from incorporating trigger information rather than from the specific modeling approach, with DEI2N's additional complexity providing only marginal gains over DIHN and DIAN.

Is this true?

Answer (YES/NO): NO